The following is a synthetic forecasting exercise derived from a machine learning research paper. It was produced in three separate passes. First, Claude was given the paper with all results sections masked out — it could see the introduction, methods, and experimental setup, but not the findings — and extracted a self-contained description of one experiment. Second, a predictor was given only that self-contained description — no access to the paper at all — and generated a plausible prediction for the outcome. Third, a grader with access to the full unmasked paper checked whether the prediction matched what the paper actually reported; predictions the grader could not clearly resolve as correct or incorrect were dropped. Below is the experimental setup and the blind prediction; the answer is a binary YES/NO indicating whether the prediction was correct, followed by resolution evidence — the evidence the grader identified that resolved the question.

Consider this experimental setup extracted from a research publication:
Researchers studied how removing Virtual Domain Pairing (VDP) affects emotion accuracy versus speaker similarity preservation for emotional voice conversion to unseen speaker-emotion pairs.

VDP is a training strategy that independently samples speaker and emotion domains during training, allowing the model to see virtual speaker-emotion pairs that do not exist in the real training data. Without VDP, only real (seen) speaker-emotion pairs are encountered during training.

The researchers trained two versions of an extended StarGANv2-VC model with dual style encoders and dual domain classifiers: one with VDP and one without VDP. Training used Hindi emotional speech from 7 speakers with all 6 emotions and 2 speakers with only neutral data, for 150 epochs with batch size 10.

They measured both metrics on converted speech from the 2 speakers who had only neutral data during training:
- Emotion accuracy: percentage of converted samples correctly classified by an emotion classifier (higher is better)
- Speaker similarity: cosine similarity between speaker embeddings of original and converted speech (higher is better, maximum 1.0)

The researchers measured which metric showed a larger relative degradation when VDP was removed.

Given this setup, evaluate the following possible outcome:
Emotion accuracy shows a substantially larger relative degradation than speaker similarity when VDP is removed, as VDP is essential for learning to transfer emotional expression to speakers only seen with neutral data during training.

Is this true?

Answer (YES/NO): YES